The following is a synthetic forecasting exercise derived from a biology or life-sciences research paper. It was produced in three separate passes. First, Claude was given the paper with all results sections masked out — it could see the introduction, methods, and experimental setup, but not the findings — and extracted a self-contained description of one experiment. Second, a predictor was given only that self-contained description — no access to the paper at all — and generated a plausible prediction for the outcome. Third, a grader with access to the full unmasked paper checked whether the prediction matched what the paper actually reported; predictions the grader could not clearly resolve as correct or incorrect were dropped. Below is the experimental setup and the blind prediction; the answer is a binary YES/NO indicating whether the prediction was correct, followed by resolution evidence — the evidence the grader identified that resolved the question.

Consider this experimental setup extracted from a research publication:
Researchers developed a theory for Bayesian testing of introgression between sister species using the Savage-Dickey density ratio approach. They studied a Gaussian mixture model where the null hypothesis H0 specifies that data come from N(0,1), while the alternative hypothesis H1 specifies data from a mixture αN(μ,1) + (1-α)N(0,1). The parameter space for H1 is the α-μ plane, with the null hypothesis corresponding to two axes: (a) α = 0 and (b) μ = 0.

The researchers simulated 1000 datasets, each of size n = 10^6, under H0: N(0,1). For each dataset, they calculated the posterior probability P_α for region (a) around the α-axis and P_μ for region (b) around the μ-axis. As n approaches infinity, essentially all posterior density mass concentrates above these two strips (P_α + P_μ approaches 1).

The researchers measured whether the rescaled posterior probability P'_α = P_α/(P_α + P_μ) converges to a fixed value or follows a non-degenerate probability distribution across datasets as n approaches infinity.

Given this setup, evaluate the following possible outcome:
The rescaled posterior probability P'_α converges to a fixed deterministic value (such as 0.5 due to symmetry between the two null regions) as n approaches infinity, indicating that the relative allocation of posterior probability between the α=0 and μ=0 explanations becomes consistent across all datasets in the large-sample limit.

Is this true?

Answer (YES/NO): NO